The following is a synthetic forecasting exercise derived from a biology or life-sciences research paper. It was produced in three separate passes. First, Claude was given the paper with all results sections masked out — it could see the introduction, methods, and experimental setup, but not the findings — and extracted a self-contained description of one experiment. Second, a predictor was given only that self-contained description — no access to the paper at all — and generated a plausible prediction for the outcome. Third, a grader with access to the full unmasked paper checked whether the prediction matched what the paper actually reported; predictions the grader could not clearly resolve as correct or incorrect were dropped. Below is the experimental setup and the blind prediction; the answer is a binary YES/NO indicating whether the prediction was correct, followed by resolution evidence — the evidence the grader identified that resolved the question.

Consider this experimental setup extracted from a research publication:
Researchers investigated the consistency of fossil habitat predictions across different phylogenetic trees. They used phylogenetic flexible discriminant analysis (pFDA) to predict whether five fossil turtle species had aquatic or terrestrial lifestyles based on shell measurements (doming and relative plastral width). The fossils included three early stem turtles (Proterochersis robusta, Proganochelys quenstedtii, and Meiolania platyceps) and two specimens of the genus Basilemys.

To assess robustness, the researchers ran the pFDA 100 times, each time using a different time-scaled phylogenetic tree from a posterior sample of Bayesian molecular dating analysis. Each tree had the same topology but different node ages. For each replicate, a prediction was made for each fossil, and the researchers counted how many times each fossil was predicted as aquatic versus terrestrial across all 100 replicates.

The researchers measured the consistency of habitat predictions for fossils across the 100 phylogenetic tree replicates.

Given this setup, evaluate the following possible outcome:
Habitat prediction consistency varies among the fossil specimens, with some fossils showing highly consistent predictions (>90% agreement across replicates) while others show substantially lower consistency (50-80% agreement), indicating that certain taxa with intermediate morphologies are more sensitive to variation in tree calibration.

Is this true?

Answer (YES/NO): NO